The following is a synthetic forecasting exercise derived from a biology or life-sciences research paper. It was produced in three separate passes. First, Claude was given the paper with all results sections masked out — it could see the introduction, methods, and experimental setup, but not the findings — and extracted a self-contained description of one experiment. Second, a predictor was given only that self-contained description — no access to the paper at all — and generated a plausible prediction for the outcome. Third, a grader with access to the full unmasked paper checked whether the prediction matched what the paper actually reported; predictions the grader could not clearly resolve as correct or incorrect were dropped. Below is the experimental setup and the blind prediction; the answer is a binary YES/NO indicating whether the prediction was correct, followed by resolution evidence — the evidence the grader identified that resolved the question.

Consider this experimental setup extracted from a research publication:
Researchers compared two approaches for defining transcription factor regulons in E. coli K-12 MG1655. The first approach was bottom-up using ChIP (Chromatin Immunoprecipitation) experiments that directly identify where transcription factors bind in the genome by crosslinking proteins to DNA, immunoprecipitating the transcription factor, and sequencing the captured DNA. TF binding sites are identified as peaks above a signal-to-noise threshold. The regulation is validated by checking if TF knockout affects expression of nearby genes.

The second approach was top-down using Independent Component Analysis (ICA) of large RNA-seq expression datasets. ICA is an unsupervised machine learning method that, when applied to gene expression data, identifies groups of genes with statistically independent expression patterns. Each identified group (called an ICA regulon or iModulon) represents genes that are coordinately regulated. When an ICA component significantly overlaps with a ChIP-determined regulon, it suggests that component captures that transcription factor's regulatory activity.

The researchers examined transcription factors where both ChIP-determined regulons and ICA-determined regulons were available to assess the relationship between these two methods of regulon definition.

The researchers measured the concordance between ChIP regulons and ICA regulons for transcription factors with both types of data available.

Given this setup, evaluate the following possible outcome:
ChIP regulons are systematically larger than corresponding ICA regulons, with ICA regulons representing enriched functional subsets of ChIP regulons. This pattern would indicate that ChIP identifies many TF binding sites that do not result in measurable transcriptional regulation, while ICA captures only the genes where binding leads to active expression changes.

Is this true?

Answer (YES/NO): NO